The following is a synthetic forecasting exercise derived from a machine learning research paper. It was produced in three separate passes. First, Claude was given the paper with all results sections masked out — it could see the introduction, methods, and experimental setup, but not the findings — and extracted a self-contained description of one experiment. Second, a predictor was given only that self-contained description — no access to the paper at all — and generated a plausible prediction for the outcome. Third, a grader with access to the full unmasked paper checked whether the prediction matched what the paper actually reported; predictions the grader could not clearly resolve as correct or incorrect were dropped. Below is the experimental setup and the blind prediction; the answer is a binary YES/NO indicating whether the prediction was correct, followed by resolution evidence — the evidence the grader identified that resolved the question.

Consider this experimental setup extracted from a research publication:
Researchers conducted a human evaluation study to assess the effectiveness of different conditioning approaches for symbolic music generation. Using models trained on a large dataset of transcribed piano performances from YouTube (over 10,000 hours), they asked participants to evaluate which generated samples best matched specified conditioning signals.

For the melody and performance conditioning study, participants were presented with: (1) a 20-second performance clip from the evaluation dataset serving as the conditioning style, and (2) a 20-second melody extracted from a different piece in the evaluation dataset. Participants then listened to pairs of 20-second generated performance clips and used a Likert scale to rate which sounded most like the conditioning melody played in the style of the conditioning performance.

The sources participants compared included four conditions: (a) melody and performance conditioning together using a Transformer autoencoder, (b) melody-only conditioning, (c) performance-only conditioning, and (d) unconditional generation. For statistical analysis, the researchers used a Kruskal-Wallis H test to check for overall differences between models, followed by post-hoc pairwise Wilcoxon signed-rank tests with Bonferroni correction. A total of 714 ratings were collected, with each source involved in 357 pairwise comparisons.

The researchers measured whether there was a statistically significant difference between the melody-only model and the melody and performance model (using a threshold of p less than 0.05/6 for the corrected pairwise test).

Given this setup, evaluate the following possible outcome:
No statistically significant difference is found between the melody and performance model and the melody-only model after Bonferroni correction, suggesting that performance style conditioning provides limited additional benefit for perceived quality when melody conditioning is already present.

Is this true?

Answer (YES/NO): YES